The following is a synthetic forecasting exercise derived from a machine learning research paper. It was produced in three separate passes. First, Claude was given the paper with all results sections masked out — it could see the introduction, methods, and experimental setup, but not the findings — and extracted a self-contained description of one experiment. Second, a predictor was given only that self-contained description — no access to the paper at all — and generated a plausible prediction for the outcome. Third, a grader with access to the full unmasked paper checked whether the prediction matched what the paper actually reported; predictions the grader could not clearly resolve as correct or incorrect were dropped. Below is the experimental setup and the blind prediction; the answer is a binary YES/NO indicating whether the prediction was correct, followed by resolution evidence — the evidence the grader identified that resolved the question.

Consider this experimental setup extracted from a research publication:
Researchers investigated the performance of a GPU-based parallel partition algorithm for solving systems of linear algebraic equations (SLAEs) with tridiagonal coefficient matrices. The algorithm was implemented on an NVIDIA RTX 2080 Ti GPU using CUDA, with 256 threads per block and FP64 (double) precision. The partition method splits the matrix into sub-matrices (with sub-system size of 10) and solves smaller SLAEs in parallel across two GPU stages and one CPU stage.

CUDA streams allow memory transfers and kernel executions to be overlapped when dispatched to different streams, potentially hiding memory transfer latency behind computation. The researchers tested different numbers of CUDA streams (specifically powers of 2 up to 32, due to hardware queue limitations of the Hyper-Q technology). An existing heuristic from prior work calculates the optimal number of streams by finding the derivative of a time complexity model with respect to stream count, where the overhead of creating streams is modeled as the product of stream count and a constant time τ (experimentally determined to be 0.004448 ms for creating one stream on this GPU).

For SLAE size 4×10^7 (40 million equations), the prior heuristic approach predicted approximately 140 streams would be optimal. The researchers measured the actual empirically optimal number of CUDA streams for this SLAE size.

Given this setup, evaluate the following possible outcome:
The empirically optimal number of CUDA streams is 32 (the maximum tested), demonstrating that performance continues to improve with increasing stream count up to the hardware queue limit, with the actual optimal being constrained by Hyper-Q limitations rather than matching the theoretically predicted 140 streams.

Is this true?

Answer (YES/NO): YES